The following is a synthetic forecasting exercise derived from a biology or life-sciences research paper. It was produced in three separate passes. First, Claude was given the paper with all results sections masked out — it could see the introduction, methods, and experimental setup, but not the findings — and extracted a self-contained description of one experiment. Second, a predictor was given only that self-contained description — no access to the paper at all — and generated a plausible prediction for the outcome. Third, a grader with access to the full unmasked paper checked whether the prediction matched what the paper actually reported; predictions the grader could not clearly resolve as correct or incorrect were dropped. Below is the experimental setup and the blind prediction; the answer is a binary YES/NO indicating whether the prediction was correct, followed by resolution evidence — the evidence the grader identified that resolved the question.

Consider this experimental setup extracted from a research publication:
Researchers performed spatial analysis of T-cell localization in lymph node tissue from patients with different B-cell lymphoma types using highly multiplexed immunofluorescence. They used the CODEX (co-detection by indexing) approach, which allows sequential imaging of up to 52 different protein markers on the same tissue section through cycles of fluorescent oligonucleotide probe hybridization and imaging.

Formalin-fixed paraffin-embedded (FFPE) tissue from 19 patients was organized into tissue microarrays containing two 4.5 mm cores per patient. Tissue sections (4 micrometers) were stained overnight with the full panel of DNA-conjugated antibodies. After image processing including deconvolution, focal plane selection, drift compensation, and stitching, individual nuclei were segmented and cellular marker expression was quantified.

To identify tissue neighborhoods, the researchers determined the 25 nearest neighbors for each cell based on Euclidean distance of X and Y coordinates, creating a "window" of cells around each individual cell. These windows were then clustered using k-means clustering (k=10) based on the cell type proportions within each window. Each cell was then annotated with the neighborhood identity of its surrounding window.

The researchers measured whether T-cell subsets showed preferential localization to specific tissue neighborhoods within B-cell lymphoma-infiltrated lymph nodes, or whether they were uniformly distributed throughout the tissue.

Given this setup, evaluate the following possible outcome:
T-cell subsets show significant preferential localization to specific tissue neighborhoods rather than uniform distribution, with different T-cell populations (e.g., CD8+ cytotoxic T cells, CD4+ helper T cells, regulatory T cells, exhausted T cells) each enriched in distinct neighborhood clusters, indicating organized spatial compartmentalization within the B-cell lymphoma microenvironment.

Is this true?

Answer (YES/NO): YES